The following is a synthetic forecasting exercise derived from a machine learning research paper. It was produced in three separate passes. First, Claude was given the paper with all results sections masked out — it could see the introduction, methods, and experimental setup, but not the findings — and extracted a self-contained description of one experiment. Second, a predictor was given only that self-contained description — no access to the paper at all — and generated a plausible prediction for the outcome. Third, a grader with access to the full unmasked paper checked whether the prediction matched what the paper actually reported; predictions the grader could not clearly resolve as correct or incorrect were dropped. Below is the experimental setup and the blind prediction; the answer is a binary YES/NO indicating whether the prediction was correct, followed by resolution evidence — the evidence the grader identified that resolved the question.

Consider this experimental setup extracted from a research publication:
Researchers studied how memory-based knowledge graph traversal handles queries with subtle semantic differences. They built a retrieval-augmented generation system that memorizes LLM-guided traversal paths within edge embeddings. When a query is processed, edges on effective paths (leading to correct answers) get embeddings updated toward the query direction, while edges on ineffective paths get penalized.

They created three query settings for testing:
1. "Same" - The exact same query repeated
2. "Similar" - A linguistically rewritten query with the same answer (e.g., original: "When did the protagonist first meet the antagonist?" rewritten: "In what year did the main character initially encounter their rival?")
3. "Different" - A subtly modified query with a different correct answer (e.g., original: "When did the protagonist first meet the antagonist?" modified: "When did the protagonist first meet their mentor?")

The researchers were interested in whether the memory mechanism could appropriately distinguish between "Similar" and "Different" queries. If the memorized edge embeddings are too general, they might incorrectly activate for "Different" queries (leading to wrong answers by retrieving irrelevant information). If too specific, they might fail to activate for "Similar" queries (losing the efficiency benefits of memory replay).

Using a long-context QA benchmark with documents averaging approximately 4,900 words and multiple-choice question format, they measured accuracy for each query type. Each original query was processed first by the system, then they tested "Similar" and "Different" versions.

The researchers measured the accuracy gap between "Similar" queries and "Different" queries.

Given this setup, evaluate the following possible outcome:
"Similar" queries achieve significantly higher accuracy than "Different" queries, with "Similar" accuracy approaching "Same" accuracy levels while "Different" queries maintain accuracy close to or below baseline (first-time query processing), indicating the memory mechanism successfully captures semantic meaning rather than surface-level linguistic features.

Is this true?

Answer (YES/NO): NO